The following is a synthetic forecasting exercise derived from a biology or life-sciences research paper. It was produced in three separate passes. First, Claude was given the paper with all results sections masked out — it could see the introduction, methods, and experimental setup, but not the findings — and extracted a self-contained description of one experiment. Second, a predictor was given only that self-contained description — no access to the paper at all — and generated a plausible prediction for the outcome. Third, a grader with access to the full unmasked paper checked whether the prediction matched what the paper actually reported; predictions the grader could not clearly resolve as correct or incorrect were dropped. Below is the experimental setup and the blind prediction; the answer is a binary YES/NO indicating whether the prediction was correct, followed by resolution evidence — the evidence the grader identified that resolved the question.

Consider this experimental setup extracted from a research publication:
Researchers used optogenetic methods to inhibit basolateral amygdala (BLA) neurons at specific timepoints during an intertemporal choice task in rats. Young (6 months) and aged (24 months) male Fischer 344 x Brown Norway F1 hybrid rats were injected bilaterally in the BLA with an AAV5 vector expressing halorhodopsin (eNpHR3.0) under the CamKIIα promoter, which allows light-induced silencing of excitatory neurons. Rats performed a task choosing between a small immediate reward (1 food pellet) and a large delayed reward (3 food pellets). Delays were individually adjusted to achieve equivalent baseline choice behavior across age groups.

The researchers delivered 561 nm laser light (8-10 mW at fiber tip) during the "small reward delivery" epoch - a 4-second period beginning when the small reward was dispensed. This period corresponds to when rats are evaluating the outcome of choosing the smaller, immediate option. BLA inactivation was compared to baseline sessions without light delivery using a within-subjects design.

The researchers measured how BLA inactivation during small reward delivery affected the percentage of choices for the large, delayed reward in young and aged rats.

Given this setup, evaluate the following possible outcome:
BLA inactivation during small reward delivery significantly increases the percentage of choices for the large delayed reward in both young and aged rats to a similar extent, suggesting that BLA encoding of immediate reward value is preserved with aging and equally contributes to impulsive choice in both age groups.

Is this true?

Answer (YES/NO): NO